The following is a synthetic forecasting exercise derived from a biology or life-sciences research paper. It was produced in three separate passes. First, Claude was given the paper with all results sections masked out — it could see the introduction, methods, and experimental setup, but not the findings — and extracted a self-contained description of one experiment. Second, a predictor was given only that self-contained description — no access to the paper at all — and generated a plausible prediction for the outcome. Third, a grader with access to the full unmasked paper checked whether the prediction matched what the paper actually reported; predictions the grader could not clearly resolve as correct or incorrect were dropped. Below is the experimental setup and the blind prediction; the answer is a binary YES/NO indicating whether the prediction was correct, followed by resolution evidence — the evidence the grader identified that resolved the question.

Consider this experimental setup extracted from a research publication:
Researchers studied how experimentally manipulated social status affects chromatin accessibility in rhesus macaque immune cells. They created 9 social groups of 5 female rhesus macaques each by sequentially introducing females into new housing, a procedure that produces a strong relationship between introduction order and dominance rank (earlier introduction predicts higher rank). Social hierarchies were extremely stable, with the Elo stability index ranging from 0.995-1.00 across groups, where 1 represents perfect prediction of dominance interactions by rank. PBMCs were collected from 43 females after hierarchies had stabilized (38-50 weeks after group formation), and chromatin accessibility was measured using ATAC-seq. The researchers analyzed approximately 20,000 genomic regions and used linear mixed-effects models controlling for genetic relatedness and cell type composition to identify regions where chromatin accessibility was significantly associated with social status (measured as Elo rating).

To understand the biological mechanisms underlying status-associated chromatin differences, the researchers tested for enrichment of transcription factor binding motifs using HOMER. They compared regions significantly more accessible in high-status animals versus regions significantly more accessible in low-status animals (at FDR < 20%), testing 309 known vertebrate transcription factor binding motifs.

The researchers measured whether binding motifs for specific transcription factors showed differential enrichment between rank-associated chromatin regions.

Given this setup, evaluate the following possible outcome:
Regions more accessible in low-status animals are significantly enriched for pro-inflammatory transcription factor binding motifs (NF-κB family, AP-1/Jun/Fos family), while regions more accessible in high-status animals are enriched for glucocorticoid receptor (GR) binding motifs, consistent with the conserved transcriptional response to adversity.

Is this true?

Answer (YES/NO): NO